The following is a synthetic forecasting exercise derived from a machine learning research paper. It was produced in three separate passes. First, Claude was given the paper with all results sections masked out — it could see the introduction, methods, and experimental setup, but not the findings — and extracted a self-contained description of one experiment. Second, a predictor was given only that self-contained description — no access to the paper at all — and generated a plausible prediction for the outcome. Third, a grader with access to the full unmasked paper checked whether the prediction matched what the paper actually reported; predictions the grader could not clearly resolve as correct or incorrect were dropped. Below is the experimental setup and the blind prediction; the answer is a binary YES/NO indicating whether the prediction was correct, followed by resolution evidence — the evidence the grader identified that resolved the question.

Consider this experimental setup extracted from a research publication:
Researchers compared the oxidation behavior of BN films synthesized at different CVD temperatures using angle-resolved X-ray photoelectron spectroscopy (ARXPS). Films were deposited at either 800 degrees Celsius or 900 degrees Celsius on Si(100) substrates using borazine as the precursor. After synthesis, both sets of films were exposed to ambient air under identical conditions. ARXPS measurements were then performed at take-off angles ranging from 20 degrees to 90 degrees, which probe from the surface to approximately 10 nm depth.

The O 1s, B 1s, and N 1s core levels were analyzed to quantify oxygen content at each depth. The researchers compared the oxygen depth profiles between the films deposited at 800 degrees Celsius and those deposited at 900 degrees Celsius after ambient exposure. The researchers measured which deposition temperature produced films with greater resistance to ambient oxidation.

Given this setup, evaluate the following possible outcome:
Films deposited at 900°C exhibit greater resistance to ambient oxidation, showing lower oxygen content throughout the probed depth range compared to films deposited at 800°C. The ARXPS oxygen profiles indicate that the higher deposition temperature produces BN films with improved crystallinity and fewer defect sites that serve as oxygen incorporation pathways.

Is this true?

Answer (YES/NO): YES